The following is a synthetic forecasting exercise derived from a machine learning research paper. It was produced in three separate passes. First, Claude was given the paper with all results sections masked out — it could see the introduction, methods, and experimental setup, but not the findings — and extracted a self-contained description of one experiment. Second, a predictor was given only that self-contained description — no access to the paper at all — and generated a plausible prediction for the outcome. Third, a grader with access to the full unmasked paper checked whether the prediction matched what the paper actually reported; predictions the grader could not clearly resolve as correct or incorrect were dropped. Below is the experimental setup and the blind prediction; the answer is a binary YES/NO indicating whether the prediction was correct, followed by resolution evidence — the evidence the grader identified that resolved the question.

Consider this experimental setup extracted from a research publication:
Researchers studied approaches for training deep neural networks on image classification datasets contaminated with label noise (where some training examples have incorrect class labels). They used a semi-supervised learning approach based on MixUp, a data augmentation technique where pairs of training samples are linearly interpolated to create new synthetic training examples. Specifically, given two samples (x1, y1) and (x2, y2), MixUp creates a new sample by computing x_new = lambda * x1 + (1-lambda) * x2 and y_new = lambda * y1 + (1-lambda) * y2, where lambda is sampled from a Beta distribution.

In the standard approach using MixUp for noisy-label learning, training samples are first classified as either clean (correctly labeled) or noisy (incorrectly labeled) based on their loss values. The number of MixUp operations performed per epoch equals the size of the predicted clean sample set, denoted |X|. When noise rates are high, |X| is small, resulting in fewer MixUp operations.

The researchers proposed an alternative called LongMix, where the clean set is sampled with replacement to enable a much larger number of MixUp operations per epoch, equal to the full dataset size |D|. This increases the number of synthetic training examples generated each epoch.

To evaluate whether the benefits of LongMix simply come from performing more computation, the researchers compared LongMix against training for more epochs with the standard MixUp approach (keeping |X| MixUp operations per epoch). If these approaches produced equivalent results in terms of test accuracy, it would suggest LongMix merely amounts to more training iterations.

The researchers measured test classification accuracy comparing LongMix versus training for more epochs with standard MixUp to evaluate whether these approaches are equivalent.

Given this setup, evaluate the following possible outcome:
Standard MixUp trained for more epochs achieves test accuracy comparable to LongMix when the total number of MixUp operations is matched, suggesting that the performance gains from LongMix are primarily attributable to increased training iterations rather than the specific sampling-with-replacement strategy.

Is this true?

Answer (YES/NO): NO